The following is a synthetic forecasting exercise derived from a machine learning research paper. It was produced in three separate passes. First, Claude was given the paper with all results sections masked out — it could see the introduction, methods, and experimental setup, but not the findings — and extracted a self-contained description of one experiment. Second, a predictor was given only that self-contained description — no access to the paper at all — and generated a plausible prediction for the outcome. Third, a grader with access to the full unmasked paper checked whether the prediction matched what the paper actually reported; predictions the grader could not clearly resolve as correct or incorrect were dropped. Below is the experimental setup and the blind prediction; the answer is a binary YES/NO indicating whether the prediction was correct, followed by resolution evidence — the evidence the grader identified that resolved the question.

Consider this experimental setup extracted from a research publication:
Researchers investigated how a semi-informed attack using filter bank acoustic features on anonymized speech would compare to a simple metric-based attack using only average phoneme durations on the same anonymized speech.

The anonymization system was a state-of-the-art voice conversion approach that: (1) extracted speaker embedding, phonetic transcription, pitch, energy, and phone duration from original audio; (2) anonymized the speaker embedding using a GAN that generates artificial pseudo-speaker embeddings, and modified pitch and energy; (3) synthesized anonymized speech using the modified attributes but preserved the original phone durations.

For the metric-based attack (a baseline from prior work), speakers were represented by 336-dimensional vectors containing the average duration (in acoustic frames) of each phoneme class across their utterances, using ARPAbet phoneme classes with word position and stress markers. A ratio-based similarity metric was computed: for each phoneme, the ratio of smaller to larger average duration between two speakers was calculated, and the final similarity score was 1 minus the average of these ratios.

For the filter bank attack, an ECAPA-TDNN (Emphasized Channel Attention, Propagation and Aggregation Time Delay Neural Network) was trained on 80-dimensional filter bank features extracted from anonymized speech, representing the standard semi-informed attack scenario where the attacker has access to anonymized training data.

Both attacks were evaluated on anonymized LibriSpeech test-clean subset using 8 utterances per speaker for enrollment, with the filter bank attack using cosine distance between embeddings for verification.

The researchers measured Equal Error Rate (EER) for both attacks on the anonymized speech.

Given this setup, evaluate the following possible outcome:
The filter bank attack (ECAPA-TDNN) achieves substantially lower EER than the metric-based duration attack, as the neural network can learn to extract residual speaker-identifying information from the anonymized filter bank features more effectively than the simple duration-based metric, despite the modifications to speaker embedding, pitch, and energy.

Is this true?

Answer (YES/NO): YES